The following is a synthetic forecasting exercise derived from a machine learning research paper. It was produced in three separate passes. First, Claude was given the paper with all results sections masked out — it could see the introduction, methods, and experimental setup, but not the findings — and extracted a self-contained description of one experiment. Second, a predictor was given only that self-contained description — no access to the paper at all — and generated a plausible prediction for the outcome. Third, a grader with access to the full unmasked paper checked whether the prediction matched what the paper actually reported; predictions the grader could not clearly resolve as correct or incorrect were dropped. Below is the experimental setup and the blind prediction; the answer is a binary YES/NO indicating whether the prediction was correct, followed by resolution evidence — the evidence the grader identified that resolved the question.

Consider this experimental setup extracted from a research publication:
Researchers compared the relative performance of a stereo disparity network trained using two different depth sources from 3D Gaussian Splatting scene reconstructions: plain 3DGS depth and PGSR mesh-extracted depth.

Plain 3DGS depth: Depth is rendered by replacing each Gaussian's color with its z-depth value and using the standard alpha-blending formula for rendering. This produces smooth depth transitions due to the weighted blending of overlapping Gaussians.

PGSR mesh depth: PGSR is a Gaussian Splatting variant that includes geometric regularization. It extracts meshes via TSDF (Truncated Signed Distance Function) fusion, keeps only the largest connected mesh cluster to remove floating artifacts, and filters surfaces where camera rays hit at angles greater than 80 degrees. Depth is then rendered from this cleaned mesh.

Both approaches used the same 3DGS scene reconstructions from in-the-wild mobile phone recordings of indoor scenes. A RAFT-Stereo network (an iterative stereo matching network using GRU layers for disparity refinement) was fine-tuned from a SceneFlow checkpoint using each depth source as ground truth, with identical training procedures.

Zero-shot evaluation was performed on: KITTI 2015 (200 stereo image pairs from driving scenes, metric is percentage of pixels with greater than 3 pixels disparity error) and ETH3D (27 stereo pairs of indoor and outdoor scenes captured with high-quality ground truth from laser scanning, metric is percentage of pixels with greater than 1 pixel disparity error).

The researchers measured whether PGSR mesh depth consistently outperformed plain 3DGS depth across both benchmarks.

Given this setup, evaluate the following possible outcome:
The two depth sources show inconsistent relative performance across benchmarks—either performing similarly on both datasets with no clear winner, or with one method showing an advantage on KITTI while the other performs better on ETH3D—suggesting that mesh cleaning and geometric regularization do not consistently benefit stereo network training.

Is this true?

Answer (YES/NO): YES